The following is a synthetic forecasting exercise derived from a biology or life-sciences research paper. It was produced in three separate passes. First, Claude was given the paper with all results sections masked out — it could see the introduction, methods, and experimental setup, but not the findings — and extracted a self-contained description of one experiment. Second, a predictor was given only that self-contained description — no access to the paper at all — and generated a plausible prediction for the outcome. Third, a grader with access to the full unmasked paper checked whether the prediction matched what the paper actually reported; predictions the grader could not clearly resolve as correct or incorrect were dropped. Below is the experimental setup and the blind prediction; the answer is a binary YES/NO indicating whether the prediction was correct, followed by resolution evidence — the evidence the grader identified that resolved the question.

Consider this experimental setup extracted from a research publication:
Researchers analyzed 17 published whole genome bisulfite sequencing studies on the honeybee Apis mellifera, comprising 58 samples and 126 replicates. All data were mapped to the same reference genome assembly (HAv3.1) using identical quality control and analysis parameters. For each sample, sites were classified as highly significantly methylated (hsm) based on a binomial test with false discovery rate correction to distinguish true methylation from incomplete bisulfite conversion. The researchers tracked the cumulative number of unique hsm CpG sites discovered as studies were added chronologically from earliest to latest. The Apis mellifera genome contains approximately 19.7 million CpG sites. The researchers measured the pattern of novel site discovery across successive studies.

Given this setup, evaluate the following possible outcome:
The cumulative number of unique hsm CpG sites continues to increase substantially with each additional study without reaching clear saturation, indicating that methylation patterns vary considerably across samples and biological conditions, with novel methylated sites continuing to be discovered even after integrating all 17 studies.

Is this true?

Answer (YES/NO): NO